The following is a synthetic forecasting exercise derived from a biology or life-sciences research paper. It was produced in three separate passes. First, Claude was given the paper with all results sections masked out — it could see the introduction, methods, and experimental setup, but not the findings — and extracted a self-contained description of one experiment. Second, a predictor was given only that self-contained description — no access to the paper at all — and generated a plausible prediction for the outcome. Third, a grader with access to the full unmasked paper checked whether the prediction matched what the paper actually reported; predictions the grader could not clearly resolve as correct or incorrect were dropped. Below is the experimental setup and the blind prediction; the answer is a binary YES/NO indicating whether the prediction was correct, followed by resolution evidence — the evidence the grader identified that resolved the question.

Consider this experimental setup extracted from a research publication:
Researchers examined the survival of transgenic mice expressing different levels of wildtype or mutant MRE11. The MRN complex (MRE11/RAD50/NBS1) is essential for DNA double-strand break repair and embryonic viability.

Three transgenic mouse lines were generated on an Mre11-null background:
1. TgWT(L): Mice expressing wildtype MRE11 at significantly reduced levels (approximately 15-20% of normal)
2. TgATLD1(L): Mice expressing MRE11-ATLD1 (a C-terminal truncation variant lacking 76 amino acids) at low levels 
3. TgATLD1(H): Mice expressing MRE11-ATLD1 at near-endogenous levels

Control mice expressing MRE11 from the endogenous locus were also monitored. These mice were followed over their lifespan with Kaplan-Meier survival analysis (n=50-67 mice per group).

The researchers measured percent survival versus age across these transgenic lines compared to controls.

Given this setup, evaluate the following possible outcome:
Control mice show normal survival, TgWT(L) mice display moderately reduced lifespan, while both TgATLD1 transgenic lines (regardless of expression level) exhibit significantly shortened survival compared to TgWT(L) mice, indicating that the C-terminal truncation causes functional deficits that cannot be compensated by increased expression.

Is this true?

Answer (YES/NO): NO